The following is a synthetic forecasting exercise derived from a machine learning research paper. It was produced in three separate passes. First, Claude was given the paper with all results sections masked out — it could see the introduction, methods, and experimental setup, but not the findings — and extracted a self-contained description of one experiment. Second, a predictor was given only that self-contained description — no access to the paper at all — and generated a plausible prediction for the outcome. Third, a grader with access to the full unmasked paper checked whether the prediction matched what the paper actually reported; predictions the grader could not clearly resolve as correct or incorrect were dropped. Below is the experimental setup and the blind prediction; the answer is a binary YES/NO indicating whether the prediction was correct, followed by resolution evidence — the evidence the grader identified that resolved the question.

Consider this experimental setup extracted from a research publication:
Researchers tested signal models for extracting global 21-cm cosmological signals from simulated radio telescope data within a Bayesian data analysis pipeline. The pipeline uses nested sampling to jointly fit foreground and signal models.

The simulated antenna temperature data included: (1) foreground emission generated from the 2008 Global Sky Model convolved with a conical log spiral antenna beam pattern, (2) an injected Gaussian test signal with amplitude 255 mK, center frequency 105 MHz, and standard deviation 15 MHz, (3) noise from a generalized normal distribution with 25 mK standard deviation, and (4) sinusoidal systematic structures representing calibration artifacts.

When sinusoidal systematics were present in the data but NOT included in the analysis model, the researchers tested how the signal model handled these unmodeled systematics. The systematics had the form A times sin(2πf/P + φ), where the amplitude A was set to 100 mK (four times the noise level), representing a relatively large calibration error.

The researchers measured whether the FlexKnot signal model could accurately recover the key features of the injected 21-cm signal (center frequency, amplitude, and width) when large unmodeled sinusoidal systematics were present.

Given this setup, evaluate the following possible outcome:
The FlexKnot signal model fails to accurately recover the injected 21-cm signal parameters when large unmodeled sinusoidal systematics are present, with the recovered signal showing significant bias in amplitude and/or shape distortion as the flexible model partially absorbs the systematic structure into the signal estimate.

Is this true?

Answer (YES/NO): YES